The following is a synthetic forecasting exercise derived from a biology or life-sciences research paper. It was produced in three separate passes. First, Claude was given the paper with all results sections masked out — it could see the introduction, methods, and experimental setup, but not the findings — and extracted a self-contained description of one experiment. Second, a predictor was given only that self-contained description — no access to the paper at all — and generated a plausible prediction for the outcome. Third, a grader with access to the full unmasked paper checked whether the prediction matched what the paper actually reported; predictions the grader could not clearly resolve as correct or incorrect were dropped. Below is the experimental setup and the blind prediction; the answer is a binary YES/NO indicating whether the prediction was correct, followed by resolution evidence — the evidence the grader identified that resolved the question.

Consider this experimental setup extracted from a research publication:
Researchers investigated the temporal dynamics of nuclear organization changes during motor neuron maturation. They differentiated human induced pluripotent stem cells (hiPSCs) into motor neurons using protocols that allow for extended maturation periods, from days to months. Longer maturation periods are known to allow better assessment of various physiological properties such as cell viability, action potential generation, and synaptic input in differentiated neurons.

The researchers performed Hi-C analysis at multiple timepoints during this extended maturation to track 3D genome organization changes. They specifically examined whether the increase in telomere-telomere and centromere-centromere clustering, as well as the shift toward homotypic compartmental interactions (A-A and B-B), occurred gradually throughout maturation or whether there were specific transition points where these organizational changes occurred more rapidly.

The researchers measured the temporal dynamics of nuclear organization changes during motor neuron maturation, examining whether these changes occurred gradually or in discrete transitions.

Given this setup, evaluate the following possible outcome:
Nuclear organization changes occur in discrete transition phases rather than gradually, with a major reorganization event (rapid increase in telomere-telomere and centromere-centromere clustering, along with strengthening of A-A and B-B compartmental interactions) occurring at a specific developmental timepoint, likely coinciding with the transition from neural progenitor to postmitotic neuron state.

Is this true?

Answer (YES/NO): NO